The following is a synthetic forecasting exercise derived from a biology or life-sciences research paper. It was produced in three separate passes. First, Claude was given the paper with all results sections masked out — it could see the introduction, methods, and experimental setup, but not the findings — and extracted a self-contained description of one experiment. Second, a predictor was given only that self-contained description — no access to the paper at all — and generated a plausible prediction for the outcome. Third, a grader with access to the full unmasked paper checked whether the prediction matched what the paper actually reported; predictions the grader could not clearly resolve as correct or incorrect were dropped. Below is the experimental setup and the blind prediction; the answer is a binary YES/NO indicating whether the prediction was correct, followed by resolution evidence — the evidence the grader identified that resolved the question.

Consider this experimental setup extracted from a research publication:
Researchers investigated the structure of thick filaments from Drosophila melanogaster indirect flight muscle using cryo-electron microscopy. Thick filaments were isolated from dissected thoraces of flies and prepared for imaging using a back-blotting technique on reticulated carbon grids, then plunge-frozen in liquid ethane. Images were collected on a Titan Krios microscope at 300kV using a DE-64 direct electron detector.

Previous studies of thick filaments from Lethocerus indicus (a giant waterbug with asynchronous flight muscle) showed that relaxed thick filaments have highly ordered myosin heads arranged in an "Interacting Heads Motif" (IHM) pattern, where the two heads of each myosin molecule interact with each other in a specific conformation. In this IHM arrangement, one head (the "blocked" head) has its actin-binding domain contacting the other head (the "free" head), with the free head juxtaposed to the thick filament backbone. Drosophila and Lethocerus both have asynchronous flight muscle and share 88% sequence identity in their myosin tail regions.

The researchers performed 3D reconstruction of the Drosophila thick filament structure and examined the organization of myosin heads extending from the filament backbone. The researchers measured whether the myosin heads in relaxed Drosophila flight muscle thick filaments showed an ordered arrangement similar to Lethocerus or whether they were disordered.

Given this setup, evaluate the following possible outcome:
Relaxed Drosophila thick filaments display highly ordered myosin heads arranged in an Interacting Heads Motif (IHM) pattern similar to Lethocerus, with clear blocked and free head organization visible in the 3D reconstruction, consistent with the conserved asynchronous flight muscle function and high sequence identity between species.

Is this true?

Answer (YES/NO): NO